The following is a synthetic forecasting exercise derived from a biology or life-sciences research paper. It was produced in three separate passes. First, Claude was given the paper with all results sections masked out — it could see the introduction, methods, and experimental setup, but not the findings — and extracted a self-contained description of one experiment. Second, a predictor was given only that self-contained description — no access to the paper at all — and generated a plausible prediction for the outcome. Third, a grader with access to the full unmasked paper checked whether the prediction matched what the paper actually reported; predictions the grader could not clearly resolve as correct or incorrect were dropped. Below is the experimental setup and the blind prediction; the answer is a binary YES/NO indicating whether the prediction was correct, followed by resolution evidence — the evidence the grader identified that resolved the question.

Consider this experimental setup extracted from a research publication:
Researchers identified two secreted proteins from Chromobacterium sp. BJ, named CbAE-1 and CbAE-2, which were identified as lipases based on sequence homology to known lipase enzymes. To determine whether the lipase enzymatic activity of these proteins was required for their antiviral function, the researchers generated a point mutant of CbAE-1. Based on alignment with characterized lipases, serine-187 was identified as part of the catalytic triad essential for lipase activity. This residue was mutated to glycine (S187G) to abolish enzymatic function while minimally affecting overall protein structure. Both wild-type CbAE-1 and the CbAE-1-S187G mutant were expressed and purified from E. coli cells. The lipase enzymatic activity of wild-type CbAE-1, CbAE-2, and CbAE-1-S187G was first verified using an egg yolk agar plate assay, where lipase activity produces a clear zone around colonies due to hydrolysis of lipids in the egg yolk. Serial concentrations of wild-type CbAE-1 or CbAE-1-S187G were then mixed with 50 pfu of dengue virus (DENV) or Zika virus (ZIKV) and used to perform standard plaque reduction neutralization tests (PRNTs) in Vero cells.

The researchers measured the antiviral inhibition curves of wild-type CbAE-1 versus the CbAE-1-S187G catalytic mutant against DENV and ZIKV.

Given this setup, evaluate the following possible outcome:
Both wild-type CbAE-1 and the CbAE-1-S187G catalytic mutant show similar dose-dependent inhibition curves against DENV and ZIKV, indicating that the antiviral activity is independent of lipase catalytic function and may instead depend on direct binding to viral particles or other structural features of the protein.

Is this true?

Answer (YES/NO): NO